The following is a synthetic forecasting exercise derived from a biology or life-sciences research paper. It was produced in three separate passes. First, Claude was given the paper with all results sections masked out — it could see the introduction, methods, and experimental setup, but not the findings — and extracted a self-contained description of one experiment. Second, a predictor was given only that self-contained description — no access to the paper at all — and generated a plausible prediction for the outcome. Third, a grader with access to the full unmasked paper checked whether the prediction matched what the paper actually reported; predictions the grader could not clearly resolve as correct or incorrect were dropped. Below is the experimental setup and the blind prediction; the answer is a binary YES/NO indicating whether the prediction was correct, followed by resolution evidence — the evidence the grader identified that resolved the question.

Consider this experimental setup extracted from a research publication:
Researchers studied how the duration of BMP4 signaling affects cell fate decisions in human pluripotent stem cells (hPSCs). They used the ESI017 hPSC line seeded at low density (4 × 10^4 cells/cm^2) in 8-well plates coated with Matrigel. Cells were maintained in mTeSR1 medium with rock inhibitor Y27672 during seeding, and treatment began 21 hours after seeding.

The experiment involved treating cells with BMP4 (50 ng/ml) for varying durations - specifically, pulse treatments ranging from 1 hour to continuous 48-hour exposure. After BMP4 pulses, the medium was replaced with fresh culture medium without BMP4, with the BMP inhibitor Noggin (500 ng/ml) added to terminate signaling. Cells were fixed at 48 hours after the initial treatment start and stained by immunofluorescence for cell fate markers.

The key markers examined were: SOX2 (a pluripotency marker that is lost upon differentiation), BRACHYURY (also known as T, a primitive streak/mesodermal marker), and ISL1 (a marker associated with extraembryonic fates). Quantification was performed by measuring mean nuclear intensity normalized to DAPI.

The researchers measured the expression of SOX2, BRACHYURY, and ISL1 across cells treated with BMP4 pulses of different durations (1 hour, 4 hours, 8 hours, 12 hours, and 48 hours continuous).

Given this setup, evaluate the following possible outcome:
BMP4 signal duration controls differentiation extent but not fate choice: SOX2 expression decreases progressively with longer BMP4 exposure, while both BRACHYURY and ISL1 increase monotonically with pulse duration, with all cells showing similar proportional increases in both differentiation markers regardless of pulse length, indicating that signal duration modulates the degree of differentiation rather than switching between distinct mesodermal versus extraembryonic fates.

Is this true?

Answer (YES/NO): NO